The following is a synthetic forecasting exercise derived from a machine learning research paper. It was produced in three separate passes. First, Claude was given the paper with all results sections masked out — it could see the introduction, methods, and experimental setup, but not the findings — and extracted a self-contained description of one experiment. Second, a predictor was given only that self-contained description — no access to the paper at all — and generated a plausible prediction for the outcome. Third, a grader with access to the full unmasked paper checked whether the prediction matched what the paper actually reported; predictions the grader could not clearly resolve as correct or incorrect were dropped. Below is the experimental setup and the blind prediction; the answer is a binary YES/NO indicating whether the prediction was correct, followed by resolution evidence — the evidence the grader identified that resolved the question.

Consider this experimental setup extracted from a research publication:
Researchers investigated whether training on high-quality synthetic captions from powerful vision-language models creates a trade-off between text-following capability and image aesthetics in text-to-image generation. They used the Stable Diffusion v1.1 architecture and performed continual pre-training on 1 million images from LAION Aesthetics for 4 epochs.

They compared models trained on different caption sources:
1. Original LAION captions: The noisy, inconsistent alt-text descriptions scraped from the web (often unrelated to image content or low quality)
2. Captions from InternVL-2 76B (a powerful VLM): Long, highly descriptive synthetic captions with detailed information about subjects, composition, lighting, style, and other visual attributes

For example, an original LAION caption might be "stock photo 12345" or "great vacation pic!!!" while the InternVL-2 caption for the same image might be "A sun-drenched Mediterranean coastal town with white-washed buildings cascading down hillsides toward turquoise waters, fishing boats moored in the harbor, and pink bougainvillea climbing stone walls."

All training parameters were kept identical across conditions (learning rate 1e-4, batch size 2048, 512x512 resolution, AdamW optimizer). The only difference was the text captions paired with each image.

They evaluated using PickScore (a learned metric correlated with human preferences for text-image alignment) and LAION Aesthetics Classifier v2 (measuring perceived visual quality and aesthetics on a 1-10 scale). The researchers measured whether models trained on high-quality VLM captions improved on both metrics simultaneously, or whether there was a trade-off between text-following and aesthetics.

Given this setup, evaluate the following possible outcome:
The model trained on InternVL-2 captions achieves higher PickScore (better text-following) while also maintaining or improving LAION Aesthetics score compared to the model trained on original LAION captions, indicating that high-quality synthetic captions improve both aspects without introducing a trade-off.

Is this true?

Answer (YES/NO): NO